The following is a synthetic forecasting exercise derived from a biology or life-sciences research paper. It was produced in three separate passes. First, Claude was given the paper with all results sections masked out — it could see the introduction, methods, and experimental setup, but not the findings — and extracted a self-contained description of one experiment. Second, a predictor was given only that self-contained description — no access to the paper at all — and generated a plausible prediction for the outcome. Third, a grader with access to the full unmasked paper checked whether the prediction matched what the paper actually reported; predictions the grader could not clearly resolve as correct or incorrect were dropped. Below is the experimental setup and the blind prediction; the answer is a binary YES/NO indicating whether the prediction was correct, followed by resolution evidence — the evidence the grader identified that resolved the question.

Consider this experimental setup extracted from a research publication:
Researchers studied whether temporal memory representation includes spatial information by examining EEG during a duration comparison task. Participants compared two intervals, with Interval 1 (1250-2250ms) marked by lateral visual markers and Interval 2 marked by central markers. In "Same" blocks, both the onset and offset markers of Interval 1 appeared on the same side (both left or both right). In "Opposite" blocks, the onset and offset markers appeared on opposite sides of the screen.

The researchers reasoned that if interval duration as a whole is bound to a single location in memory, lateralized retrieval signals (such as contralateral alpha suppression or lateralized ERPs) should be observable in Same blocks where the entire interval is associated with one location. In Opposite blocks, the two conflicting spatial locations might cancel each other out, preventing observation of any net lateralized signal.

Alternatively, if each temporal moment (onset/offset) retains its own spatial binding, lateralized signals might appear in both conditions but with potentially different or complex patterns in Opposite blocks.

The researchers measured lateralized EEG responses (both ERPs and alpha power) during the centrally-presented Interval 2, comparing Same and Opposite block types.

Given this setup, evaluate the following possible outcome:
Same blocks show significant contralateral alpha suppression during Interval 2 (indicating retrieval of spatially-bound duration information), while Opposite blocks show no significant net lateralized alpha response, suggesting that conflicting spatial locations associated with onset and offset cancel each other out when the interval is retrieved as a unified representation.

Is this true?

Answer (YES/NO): NO